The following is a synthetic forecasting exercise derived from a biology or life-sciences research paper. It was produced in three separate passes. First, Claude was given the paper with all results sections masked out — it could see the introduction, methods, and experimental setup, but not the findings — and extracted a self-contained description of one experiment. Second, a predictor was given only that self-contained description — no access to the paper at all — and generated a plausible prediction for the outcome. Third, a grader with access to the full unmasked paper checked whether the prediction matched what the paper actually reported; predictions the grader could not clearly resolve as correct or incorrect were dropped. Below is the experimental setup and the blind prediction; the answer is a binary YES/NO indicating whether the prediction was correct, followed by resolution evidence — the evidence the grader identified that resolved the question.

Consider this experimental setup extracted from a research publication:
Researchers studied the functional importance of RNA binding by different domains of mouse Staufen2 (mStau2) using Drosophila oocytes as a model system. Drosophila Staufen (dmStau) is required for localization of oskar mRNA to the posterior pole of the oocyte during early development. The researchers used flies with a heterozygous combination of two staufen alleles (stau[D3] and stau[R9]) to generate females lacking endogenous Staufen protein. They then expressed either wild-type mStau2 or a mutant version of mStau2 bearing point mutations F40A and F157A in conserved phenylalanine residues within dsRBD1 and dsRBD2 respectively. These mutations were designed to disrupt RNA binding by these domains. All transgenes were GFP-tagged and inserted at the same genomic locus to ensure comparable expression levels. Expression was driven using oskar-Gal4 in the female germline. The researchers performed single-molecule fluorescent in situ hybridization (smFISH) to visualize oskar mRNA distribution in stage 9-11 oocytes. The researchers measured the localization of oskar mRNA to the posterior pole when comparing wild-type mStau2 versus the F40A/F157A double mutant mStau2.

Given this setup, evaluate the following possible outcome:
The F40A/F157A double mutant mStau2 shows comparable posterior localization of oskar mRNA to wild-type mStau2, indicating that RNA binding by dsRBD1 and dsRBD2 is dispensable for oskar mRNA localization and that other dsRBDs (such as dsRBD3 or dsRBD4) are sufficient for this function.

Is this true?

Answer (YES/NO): NO